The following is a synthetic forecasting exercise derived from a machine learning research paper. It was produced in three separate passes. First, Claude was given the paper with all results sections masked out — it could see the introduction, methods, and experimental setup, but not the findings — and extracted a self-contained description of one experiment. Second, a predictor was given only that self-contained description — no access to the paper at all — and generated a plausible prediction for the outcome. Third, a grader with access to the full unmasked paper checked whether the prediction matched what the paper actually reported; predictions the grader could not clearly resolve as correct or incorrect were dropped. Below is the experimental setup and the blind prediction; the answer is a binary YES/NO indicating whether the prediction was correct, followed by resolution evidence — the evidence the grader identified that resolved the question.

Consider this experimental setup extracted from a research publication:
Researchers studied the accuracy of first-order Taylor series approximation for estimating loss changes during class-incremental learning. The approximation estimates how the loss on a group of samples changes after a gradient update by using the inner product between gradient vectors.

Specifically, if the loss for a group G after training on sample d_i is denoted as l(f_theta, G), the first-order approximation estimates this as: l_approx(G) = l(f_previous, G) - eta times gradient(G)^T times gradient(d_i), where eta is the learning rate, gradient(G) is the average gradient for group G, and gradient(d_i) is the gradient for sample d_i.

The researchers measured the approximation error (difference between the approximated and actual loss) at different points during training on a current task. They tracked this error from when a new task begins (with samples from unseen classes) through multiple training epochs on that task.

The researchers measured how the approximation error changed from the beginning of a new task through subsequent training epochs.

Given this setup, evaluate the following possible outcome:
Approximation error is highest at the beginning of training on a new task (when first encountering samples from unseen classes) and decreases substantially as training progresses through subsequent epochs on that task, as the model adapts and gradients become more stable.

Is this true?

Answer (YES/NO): YES